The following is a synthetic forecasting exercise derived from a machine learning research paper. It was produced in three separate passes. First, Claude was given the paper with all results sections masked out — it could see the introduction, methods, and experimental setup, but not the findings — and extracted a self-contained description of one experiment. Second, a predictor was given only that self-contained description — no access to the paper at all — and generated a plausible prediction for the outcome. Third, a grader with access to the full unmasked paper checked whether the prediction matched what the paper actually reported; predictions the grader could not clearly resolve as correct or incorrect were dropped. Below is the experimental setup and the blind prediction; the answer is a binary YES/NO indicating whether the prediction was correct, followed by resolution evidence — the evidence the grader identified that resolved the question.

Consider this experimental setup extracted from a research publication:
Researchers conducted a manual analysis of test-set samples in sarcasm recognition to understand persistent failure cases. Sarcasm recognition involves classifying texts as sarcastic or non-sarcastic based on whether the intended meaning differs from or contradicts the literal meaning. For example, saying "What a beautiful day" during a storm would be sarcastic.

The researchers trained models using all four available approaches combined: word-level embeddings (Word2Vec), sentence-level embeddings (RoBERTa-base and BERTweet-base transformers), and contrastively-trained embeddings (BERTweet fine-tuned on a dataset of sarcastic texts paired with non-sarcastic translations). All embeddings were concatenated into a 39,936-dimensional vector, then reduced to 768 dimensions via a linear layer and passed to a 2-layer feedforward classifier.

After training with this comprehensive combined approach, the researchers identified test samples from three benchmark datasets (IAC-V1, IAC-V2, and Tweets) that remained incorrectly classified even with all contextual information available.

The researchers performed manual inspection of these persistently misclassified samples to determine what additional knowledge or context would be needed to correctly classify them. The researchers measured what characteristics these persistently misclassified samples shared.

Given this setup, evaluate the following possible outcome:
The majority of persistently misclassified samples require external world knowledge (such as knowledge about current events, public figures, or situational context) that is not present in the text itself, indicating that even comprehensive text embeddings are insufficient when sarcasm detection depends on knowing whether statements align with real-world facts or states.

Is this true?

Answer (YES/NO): NO